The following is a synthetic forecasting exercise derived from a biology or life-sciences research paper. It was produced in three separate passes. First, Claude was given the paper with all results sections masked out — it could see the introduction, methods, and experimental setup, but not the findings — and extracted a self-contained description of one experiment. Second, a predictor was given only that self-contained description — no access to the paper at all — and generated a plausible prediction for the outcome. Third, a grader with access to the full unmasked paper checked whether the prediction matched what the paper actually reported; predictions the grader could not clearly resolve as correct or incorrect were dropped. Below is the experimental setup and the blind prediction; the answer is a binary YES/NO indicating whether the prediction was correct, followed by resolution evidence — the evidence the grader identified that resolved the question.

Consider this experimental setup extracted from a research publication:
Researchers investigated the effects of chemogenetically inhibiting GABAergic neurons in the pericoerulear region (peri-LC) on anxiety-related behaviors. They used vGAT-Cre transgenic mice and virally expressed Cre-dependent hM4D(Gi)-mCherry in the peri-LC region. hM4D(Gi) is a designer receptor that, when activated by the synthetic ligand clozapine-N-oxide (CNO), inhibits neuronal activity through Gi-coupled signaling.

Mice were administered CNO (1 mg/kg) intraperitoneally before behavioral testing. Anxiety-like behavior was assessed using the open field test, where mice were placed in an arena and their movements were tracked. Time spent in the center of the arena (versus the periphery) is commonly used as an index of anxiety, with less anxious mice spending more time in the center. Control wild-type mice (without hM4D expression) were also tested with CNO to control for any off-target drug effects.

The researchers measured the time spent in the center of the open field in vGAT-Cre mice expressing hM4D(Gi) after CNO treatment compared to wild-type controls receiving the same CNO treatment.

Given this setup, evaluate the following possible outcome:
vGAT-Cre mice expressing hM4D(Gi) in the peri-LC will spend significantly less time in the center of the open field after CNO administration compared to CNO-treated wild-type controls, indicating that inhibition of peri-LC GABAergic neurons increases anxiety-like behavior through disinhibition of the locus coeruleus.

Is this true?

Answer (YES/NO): YES